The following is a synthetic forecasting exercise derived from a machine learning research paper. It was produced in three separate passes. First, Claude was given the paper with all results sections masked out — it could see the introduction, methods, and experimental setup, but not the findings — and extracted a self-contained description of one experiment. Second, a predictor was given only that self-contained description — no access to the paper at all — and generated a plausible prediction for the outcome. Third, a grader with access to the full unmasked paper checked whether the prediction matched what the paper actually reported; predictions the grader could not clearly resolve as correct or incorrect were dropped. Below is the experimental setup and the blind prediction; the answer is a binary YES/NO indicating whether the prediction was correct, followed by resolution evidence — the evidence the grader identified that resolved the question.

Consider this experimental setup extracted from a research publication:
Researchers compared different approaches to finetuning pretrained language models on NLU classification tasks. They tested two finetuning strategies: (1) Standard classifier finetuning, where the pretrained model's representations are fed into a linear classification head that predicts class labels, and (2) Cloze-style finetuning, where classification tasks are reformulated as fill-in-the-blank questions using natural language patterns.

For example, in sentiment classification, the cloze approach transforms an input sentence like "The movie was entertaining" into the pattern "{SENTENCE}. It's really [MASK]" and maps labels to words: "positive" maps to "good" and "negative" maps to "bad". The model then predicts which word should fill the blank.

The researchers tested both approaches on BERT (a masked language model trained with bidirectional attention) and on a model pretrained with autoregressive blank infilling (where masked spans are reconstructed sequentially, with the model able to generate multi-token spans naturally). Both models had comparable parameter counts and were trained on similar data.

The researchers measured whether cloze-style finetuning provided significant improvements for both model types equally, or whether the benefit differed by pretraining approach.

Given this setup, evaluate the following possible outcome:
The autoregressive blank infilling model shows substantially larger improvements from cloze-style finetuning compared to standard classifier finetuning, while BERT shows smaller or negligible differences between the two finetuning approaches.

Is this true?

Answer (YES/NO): YES